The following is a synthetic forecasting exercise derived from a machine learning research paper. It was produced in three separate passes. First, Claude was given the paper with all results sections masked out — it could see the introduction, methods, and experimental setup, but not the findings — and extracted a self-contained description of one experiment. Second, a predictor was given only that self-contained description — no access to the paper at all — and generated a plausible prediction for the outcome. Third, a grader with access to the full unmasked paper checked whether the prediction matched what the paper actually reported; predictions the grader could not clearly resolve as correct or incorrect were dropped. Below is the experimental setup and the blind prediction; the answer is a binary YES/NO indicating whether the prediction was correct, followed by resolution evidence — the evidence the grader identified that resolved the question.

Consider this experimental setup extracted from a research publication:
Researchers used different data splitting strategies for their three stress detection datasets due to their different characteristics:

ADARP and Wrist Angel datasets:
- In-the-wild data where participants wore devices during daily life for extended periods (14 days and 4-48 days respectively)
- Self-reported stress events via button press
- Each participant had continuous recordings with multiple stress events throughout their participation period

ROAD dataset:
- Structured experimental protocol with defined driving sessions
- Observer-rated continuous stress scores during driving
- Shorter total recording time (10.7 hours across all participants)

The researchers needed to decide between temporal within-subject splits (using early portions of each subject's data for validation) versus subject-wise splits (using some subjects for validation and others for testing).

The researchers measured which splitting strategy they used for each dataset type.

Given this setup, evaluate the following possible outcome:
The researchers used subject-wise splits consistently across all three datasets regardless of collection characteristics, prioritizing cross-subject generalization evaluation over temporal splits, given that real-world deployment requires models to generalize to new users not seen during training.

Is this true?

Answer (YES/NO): NO